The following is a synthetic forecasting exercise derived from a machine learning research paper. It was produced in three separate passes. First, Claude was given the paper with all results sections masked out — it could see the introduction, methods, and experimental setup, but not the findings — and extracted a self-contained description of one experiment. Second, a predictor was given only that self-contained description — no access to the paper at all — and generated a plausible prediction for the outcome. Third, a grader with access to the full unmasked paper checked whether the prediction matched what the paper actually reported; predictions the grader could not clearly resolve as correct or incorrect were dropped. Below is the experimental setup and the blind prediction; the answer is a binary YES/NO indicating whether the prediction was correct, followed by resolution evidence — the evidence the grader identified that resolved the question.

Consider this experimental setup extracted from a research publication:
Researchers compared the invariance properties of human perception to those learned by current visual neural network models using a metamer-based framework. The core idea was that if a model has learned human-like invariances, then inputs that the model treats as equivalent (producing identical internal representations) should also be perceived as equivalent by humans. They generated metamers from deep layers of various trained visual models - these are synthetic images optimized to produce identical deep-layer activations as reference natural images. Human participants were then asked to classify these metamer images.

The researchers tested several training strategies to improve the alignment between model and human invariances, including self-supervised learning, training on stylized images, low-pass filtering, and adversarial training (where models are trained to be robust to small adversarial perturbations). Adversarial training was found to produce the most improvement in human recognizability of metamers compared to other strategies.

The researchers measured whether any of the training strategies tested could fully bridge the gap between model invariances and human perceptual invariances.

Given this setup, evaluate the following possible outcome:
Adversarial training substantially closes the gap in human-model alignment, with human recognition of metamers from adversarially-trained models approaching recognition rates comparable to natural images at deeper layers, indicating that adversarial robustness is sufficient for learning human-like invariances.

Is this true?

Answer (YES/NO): NO